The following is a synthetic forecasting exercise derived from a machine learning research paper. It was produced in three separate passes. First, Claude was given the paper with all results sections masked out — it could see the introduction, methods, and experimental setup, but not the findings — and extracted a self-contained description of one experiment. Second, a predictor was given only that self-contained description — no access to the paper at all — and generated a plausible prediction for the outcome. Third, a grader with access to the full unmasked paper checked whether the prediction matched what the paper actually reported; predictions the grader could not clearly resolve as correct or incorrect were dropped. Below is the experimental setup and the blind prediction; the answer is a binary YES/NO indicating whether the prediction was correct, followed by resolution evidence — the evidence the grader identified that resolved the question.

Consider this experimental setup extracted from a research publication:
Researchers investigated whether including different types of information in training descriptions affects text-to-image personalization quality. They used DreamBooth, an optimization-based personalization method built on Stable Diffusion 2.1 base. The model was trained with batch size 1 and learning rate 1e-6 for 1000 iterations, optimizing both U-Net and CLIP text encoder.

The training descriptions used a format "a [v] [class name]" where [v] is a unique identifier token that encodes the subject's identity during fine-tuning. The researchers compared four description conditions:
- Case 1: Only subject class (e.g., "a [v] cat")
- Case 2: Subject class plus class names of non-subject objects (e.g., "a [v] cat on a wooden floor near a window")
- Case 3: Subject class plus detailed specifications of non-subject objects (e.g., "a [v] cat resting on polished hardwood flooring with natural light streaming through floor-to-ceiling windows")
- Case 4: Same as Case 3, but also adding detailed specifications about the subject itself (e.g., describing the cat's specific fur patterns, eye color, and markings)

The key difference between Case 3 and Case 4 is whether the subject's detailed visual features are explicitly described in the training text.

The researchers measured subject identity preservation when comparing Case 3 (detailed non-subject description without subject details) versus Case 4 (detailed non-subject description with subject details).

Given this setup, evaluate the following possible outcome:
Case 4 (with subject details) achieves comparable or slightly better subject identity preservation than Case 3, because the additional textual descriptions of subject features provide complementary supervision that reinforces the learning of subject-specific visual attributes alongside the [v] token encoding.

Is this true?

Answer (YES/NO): NO